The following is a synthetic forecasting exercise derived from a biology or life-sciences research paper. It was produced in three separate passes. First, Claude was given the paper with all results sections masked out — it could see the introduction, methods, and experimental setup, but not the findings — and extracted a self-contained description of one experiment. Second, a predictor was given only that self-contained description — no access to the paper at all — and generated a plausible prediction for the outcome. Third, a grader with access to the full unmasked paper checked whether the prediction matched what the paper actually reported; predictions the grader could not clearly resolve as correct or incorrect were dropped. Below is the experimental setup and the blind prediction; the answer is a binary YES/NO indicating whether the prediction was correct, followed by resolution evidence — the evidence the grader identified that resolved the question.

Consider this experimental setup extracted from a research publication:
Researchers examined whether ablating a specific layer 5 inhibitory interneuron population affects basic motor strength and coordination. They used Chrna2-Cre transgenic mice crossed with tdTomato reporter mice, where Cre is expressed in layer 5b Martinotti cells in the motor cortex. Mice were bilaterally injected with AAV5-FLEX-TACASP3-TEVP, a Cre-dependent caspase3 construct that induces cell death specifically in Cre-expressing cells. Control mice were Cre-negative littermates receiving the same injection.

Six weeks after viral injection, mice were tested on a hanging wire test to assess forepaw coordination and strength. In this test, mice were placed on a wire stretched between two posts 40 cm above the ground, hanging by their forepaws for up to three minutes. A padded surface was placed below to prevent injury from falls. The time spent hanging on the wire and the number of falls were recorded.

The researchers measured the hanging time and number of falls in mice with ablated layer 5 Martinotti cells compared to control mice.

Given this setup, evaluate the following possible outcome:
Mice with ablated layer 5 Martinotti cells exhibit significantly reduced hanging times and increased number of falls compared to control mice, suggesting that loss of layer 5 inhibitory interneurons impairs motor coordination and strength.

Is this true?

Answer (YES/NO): NO